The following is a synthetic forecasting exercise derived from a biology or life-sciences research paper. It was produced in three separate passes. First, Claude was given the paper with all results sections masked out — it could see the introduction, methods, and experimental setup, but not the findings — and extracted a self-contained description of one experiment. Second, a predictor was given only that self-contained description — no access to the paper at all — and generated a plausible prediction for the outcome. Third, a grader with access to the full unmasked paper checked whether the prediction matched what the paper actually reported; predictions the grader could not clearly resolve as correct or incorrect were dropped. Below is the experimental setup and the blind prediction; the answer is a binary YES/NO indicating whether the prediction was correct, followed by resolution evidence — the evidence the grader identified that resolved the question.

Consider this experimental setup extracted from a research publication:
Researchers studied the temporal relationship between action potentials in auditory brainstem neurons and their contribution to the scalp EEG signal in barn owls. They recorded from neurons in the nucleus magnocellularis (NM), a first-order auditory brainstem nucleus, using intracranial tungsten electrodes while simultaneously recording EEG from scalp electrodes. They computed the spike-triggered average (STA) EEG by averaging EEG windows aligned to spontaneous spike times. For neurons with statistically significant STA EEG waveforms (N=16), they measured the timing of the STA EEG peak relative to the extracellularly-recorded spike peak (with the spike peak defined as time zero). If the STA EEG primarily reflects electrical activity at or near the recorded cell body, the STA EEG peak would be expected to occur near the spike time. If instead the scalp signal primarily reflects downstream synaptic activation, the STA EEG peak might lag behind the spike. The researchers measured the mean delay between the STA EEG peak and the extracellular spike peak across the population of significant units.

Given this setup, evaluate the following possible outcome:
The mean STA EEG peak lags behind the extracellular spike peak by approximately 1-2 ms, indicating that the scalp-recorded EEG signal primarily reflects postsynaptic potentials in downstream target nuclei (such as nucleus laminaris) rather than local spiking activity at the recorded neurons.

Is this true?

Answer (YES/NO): NO